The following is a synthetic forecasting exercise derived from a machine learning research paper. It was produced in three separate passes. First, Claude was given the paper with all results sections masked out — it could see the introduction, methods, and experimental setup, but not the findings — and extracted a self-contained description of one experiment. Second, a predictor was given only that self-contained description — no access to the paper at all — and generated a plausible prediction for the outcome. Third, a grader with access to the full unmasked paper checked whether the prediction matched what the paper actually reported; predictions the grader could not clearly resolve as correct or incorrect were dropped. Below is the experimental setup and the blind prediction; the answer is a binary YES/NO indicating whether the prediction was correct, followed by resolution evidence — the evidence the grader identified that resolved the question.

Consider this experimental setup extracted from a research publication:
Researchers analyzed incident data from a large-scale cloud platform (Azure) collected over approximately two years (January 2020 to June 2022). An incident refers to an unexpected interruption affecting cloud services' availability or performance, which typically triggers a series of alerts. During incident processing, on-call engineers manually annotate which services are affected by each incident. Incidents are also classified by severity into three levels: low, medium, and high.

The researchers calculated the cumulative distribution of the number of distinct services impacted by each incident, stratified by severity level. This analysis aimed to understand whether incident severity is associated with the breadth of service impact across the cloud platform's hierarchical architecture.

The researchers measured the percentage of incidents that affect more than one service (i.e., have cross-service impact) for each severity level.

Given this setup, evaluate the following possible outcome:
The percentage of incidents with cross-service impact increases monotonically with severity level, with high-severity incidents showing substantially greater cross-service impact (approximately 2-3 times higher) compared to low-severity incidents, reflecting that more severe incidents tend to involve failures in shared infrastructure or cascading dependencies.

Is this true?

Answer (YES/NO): NO